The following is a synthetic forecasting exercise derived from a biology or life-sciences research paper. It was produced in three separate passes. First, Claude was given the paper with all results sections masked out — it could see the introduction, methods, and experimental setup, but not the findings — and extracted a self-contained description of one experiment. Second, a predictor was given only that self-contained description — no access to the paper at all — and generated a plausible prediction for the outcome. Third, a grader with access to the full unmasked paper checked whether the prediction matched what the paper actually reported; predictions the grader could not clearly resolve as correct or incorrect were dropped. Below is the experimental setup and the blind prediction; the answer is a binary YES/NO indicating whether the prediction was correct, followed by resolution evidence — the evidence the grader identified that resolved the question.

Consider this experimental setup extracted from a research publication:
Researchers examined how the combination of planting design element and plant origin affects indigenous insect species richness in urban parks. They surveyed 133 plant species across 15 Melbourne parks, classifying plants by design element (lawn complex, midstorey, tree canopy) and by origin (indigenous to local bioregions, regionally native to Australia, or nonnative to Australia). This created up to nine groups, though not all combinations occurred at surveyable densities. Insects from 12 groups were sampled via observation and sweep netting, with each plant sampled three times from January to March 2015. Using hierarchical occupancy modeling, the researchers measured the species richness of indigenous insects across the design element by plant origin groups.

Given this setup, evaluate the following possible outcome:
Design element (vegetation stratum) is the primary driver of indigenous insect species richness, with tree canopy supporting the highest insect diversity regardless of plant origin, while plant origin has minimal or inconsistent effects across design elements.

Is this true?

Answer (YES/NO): NO